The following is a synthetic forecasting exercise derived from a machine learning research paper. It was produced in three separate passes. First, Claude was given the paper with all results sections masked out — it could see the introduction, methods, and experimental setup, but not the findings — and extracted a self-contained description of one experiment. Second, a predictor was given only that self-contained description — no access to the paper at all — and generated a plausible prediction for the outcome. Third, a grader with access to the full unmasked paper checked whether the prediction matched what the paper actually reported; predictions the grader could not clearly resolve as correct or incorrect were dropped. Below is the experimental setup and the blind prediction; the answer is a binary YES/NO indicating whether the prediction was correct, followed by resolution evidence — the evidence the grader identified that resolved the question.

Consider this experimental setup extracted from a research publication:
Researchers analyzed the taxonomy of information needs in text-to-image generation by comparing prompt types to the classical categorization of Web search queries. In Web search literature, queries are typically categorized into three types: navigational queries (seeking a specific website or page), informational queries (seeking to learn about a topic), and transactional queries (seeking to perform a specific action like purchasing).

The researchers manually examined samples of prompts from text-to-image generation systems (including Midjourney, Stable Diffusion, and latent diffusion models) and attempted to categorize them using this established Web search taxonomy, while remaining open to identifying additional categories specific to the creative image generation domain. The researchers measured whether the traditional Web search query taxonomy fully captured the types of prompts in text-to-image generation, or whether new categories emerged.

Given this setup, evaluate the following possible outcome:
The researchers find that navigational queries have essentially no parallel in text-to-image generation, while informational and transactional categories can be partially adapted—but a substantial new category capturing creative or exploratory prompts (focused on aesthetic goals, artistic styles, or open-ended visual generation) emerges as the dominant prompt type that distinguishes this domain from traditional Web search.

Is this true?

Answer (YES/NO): NO